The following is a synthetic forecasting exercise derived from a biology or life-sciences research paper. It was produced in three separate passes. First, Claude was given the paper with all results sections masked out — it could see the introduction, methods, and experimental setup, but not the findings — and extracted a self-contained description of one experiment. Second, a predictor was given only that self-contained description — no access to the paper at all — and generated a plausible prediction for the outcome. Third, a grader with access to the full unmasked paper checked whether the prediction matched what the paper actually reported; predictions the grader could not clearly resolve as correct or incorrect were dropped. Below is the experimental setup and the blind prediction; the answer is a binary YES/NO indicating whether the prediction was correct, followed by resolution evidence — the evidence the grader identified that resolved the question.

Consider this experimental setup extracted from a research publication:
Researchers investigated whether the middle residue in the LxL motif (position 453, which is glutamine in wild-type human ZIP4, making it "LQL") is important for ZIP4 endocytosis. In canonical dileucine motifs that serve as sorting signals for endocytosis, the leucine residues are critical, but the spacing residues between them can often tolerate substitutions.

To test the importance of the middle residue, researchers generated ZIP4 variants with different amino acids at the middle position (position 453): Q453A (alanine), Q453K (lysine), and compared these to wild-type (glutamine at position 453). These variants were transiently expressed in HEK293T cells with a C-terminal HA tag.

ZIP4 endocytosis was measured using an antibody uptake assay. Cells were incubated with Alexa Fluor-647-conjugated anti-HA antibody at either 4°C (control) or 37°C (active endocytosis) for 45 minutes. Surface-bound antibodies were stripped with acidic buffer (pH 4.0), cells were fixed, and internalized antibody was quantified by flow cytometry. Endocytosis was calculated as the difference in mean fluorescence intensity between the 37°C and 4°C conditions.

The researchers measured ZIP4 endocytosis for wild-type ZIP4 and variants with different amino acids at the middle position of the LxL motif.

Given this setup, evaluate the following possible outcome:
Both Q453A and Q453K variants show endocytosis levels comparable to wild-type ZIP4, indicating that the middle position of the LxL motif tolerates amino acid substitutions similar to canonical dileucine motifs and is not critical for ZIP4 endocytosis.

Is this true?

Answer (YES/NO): YES